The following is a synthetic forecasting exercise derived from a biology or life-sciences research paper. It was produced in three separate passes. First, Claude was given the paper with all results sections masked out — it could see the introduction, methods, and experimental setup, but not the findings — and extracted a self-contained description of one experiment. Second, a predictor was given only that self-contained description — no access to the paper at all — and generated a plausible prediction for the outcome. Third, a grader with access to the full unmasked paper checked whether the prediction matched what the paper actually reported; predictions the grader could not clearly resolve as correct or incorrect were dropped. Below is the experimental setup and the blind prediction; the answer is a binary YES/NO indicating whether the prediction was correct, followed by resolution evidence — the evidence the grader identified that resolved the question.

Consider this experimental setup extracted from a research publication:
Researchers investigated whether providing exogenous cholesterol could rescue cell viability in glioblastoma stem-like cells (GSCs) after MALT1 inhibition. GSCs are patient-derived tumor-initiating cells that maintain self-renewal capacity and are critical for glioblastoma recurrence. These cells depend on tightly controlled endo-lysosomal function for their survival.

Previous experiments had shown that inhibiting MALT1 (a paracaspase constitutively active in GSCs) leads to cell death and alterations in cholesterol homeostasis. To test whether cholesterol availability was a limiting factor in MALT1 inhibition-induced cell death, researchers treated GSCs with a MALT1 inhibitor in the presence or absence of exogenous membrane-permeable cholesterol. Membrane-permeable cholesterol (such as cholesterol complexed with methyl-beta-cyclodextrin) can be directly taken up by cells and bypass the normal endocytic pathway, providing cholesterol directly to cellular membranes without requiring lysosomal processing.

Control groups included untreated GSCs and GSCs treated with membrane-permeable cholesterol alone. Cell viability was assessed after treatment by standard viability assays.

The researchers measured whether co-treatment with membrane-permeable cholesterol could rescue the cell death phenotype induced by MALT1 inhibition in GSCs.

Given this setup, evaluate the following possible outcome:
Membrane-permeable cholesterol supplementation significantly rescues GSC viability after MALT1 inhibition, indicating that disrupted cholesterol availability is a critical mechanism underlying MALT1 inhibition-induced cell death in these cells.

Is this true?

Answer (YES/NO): YES